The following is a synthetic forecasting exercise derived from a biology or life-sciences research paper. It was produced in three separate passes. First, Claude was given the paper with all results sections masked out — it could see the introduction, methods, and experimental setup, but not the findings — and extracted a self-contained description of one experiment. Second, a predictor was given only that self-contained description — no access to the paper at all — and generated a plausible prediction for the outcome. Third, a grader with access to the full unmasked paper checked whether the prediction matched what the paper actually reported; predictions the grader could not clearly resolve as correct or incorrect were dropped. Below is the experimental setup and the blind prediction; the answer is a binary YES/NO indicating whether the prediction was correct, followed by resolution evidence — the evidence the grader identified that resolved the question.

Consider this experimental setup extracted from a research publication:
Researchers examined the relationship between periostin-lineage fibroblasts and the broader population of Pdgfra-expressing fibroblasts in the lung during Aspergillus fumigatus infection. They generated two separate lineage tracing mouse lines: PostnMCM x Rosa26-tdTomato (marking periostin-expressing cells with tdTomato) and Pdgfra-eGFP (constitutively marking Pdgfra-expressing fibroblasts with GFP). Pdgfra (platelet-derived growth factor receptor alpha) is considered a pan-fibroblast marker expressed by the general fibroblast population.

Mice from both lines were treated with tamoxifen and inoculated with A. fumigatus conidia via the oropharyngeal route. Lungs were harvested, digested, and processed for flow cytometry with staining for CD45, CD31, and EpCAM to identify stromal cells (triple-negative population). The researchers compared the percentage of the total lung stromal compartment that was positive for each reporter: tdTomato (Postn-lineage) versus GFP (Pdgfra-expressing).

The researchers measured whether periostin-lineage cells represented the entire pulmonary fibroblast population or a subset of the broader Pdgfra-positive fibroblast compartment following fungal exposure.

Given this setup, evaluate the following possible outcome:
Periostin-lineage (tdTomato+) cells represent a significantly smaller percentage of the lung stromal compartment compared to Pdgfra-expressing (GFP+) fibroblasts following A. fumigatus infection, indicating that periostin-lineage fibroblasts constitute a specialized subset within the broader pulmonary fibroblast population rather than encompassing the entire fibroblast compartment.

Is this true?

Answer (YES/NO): YES